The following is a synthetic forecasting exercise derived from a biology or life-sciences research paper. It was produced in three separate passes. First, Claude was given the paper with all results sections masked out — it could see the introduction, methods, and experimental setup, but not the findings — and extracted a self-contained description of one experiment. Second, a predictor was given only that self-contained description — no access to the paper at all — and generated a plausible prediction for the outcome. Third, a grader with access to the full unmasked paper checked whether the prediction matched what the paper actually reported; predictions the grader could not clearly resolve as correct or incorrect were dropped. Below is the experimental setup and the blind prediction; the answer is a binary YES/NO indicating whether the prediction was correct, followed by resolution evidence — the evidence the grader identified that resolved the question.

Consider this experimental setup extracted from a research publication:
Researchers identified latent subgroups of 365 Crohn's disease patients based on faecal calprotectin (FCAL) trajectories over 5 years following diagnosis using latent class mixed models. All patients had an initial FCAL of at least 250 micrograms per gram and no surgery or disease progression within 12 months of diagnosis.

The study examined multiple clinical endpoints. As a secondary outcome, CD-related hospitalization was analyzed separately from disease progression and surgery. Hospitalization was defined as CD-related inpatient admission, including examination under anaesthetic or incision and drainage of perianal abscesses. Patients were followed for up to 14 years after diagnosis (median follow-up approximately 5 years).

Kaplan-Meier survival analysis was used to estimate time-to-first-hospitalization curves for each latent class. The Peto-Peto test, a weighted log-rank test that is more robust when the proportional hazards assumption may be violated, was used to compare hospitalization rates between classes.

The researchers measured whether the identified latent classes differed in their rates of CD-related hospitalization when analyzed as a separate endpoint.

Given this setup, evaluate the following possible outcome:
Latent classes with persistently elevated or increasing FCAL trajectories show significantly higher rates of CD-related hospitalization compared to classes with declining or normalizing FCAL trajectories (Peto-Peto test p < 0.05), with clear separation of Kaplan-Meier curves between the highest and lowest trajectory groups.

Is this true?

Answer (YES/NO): YES